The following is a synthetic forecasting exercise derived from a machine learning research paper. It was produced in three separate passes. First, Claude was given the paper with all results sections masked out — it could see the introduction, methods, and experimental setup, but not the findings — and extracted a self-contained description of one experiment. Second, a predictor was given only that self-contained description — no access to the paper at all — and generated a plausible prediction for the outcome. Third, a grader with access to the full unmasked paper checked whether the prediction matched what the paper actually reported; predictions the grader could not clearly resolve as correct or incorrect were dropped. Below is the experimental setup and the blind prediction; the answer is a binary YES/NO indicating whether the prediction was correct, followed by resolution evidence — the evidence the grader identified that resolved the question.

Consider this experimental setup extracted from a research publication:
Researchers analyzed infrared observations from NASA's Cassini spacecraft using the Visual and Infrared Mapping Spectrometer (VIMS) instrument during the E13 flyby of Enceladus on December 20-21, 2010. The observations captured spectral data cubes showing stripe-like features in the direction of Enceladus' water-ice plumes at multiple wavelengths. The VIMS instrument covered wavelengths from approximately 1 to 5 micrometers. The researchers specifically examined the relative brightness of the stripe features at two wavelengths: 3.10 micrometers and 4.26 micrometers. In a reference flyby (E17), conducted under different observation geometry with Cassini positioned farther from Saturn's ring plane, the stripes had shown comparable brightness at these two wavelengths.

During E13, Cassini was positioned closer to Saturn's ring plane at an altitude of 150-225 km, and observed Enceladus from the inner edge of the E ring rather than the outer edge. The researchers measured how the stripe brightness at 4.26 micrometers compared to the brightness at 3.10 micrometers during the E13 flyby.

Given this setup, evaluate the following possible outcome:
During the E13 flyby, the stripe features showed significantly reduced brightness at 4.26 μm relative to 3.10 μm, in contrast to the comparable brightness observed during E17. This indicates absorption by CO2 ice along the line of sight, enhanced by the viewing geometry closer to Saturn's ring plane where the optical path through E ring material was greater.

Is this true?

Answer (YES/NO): NO